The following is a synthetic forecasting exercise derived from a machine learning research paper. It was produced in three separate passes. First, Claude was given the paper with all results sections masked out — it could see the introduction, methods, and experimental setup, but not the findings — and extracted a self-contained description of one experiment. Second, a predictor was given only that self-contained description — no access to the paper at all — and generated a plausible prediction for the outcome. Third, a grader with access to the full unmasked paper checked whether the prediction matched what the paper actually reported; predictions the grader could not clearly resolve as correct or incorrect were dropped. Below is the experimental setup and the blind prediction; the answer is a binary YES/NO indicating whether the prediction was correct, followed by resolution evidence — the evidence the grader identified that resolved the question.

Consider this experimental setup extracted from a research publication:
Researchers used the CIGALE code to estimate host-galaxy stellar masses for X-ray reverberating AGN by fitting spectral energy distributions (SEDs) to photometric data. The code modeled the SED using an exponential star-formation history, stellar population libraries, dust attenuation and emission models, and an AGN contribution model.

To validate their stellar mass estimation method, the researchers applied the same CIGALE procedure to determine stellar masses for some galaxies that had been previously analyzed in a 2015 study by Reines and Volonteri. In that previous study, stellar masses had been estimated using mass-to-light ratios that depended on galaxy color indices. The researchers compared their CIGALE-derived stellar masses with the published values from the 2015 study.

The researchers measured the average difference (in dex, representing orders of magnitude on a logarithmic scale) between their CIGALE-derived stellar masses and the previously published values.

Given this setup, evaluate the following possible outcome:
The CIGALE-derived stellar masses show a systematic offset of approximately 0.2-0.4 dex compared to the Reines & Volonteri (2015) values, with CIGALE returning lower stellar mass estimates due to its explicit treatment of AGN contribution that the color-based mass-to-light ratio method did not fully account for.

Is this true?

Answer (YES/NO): NO